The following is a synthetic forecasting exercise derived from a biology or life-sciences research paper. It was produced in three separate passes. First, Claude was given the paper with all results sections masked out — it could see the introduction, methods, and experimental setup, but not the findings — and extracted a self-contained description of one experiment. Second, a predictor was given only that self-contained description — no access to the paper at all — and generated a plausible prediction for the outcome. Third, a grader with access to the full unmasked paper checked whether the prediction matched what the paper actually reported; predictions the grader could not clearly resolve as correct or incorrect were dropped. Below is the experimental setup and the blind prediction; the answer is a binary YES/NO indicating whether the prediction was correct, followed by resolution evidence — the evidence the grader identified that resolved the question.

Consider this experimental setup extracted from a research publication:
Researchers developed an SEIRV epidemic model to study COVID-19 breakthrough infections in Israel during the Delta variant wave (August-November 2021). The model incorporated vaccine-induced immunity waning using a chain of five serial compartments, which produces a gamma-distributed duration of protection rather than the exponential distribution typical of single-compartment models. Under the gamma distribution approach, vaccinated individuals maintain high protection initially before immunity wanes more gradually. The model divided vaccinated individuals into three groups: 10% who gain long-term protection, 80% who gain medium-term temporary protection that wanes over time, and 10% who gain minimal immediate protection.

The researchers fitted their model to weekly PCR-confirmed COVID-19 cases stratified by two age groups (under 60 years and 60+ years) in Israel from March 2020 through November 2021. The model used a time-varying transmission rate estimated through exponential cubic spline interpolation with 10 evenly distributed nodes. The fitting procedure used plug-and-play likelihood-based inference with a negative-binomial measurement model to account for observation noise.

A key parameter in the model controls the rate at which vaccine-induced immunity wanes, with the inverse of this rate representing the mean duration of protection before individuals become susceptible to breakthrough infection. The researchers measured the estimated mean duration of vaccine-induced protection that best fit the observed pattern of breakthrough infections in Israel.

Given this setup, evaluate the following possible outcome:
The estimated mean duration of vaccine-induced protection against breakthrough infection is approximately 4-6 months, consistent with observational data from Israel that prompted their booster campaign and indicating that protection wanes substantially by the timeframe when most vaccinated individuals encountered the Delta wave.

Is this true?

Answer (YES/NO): NO